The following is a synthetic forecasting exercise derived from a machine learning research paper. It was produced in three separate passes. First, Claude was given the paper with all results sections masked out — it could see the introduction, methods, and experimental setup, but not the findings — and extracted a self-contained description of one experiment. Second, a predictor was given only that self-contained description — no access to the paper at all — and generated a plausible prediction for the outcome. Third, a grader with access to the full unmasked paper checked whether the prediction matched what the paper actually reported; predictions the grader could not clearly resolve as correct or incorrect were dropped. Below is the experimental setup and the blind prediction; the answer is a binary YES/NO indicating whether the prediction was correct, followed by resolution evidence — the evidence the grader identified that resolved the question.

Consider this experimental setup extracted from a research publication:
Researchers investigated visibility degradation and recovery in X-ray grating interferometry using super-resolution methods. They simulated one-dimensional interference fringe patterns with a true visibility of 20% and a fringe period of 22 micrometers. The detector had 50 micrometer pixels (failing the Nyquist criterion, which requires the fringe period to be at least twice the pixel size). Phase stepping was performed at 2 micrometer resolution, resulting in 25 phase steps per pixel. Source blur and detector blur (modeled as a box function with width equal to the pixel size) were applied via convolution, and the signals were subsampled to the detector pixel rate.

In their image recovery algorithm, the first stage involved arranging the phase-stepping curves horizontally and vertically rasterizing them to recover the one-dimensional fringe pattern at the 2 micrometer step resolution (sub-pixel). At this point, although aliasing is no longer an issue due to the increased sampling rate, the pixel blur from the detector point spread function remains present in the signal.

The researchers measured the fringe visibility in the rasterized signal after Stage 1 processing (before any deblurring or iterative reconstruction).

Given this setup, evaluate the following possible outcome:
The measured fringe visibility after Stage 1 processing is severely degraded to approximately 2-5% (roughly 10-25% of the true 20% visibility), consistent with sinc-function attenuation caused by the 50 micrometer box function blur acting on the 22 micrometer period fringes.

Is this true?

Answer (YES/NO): YES